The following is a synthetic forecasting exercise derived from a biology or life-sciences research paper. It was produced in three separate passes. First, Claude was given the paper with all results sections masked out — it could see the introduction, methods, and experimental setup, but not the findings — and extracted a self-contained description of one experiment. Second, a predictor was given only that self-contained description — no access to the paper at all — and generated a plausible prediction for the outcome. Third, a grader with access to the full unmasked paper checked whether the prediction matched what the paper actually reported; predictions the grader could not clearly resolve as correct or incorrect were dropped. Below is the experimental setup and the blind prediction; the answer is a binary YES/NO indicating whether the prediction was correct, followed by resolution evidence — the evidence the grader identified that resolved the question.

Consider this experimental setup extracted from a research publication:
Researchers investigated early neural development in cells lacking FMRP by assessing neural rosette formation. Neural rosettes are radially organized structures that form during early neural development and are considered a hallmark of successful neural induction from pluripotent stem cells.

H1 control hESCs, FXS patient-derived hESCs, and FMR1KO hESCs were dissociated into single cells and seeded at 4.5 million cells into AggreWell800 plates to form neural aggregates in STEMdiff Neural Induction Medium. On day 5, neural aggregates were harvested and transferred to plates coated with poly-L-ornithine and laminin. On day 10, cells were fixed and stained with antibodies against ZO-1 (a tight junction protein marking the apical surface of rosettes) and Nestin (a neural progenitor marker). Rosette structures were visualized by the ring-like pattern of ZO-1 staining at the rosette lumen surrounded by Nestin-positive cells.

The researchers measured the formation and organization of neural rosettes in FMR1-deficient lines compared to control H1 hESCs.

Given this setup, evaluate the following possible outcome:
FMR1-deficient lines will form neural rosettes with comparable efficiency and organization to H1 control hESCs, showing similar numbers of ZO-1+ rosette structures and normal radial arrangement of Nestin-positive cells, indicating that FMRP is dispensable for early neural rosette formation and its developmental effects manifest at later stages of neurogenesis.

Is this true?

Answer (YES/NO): NO